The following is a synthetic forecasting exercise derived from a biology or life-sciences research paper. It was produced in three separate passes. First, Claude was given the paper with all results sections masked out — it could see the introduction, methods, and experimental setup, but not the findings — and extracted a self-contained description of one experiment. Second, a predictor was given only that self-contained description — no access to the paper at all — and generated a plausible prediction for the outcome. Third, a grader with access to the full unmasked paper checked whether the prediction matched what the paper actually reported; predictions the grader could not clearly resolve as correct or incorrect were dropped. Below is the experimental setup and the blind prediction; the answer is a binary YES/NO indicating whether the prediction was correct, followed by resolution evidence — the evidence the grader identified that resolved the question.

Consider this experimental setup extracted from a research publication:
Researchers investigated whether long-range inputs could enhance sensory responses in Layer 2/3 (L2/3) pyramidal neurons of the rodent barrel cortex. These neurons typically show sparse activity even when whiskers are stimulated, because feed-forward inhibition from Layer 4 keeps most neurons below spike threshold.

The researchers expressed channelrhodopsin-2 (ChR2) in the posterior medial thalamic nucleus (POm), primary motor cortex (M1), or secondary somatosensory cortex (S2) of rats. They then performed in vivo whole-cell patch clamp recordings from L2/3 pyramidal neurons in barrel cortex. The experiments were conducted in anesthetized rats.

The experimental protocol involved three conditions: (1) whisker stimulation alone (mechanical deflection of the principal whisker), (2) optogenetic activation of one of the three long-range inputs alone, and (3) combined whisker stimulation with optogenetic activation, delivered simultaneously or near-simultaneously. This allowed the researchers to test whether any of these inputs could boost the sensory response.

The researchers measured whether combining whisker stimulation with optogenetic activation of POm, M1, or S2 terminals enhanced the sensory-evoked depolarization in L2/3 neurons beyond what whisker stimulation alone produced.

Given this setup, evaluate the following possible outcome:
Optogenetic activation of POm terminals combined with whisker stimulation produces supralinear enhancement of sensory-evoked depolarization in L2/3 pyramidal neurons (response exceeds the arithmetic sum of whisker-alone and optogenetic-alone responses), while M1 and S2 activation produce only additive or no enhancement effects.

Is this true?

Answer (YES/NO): NO